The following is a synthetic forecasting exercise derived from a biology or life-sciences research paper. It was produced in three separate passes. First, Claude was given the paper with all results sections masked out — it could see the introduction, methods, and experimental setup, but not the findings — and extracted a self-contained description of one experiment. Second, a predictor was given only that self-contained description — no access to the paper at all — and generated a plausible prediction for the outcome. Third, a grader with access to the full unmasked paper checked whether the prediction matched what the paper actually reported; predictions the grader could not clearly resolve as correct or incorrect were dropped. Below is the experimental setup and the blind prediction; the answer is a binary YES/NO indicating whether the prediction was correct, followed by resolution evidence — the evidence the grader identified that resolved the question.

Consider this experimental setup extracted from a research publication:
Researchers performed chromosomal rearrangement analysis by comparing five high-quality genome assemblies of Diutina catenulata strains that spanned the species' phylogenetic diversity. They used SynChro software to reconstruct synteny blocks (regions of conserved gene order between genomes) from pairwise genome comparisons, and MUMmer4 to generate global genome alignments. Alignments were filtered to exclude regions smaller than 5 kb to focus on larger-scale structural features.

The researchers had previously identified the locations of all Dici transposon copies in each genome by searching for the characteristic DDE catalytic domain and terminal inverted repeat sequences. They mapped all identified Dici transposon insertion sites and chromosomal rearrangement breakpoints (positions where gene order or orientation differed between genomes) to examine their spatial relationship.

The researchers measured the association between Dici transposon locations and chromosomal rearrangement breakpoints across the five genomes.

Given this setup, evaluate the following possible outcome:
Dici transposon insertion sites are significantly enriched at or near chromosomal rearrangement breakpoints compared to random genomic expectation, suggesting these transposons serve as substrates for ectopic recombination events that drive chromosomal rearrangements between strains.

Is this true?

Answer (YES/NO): YES